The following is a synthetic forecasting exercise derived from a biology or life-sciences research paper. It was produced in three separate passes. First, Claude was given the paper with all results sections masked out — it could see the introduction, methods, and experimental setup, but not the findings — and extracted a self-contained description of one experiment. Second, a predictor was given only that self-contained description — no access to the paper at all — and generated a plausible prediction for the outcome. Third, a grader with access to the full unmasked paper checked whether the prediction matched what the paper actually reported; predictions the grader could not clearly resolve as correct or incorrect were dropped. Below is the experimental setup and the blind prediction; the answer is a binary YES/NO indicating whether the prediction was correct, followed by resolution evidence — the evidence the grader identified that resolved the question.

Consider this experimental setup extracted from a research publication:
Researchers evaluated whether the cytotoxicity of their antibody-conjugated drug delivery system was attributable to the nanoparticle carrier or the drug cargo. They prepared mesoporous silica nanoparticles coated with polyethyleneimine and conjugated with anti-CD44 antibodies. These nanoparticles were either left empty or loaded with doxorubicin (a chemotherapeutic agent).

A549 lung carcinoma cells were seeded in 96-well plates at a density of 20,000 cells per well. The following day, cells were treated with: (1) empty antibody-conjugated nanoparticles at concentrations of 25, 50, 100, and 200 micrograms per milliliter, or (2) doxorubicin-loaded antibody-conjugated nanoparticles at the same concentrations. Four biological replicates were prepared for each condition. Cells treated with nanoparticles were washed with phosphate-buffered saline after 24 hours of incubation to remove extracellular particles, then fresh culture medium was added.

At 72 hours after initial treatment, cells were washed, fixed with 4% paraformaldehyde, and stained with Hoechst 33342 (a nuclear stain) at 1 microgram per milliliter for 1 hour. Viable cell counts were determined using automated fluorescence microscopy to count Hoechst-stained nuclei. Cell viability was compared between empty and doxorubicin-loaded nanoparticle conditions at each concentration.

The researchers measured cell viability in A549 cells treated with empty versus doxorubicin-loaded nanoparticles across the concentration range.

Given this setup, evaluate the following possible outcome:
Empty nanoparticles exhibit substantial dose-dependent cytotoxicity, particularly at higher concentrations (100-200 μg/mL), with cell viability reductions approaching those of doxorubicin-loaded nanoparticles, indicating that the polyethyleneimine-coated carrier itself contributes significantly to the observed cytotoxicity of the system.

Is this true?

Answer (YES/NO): NO